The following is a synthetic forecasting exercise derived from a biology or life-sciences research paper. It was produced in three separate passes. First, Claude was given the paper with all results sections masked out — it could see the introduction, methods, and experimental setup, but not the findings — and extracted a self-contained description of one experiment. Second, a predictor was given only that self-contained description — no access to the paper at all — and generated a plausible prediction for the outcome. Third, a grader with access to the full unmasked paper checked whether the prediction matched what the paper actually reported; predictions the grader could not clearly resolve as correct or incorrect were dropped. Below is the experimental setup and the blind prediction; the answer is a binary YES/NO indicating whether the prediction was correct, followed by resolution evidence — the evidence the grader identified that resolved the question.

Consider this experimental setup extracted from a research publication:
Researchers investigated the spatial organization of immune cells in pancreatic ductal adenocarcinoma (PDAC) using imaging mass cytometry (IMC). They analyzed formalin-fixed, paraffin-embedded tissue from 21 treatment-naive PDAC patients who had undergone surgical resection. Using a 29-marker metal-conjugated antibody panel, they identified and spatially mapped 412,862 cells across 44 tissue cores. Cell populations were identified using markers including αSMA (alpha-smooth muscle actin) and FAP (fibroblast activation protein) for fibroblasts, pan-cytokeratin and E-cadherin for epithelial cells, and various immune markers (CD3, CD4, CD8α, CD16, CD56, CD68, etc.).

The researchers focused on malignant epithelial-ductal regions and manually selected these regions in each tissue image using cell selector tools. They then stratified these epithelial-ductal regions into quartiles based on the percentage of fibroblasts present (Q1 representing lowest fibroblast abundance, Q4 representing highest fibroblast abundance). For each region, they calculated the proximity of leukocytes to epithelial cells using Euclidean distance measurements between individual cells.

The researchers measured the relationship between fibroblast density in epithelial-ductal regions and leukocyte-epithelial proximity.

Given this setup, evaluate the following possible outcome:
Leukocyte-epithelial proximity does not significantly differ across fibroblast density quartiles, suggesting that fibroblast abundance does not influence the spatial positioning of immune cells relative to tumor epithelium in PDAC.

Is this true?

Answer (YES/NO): NO